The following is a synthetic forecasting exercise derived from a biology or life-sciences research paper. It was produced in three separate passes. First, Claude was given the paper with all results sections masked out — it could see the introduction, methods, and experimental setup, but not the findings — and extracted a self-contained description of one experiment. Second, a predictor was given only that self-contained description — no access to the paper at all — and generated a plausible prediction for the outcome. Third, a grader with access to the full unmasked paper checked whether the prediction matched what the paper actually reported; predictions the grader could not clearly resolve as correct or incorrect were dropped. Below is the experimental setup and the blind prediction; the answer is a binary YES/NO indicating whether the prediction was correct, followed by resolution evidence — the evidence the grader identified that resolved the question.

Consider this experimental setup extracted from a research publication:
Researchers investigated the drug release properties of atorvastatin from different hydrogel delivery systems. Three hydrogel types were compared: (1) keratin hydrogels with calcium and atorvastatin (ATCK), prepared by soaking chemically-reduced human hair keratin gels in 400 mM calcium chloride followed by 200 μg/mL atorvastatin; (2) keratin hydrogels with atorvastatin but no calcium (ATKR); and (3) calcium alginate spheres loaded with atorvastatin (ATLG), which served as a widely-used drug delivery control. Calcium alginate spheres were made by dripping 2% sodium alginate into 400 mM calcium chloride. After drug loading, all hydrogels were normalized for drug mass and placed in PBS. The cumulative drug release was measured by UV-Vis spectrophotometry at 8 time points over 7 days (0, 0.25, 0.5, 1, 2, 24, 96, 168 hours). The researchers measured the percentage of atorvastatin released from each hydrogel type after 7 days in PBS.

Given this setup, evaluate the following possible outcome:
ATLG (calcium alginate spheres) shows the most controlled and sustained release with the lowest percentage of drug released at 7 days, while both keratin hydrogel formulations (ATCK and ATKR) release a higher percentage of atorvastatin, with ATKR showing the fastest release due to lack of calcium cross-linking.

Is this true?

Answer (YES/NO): NO